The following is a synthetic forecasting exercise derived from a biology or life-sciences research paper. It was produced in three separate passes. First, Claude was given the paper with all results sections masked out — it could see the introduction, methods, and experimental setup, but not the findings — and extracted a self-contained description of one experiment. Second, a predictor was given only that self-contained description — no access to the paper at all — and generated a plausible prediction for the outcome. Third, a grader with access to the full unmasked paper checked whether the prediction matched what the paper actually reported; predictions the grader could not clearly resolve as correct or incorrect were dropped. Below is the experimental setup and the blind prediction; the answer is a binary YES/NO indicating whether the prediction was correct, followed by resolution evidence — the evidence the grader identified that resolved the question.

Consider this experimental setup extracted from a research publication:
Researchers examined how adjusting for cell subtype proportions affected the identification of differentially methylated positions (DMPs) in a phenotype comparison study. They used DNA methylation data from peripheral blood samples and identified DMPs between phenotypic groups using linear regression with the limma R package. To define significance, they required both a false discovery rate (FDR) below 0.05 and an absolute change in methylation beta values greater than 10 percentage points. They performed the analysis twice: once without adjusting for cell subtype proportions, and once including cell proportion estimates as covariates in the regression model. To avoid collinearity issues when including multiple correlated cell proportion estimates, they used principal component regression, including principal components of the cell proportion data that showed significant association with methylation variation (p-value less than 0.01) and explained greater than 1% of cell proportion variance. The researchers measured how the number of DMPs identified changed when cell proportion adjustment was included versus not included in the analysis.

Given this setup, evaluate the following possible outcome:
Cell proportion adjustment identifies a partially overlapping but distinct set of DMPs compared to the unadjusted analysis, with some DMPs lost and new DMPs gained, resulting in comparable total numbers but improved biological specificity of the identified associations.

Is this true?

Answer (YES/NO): NO